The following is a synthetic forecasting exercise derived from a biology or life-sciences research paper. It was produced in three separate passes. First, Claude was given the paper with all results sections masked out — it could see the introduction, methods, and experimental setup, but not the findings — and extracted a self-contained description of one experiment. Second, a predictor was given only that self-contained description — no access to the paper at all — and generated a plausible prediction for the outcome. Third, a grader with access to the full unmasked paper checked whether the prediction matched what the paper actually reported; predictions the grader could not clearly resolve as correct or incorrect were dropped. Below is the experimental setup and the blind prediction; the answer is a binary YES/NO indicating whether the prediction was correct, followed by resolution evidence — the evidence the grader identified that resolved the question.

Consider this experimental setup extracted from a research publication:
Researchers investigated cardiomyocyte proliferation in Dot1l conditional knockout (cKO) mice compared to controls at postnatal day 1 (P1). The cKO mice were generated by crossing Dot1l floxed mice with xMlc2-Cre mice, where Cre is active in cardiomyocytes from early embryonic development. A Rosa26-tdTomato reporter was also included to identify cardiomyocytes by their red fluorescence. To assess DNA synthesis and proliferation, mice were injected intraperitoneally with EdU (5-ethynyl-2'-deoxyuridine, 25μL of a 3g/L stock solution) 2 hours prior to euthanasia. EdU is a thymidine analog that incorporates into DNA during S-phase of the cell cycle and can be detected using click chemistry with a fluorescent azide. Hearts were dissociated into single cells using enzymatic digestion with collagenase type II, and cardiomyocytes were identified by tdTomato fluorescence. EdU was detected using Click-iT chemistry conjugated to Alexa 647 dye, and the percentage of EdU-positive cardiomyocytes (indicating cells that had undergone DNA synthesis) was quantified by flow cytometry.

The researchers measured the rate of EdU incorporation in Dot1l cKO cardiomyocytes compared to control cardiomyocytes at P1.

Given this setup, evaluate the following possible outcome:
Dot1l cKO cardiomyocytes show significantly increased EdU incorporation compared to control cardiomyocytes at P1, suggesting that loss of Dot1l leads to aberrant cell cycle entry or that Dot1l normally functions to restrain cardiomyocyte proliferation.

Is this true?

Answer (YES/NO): YES